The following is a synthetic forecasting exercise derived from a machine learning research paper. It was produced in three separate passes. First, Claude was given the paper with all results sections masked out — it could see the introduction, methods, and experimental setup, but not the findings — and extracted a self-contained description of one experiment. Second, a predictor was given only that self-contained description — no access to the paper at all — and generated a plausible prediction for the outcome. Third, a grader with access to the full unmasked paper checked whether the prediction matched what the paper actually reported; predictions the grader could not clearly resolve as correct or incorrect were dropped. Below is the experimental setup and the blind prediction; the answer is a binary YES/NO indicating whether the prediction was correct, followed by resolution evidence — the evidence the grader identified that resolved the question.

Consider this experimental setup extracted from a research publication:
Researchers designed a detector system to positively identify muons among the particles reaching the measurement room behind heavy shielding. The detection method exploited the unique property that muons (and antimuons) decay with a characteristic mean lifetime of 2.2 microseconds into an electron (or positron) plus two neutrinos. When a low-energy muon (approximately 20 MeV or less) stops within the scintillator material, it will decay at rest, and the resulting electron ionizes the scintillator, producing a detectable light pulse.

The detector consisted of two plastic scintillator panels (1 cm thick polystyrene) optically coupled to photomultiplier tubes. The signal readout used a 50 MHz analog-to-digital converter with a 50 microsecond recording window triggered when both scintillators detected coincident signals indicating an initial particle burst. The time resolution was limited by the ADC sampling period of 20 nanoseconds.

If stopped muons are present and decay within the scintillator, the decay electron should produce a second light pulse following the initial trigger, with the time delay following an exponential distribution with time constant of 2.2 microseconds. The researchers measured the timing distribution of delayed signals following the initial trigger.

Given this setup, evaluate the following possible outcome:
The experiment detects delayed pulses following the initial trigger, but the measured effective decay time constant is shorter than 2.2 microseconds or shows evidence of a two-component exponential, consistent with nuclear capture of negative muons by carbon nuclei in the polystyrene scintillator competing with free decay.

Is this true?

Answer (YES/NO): NO